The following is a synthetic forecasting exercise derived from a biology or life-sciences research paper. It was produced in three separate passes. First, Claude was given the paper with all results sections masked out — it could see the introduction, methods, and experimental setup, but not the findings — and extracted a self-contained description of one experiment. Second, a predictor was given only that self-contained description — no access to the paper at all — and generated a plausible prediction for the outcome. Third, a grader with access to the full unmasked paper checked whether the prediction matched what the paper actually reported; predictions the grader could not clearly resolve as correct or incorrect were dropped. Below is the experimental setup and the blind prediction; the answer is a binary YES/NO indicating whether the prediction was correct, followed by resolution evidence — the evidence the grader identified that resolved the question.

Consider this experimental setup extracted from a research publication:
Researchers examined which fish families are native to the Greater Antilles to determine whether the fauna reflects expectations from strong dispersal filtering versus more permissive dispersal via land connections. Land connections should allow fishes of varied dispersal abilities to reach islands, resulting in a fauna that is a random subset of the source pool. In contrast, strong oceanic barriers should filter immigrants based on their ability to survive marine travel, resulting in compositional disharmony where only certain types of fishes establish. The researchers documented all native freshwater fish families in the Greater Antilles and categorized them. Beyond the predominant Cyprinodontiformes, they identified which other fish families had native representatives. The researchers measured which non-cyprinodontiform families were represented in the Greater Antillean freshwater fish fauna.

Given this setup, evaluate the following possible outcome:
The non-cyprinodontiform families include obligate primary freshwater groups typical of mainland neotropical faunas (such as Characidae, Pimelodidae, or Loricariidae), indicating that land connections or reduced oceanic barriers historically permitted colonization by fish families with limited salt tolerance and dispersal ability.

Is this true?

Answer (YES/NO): NO